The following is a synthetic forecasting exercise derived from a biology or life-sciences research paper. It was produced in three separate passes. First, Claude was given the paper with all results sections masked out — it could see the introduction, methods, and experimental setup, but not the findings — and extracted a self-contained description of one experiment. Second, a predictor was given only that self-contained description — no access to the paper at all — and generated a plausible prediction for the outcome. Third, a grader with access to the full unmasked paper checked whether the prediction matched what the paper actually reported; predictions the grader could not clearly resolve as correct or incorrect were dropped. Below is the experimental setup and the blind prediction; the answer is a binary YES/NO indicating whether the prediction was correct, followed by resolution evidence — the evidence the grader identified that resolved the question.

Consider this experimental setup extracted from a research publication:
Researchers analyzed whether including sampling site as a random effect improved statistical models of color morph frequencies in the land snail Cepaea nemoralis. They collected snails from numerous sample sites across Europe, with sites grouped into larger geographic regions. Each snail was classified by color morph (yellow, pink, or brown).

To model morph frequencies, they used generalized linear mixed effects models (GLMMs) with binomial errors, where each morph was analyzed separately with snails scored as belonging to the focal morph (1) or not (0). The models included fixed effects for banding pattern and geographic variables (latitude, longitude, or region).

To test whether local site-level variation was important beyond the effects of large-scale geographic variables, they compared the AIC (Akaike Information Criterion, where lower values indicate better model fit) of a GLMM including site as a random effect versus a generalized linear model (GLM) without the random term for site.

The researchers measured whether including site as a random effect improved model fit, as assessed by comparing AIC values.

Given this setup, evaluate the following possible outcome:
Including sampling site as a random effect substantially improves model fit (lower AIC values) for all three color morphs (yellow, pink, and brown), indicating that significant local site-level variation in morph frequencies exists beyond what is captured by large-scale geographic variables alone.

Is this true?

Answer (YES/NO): YES